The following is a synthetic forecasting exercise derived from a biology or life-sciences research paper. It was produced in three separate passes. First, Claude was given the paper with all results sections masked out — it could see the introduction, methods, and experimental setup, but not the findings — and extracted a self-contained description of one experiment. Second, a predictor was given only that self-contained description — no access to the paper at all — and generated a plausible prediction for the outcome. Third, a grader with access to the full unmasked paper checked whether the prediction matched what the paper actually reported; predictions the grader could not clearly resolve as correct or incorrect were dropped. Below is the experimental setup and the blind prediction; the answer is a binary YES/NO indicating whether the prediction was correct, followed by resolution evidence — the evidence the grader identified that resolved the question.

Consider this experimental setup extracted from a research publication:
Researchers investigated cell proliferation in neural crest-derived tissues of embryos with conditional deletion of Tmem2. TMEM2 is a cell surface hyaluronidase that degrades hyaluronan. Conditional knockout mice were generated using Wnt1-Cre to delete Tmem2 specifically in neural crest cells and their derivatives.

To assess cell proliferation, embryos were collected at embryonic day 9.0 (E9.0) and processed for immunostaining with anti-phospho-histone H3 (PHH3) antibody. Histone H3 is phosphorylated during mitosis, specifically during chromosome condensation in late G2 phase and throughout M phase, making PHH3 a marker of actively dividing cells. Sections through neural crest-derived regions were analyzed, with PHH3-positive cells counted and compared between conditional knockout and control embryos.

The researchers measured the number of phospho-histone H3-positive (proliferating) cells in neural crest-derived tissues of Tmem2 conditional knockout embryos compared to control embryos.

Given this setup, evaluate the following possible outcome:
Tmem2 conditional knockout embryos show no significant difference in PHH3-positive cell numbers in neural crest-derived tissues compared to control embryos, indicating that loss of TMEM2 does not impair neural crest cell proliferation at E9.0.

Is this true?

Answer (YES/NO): YES